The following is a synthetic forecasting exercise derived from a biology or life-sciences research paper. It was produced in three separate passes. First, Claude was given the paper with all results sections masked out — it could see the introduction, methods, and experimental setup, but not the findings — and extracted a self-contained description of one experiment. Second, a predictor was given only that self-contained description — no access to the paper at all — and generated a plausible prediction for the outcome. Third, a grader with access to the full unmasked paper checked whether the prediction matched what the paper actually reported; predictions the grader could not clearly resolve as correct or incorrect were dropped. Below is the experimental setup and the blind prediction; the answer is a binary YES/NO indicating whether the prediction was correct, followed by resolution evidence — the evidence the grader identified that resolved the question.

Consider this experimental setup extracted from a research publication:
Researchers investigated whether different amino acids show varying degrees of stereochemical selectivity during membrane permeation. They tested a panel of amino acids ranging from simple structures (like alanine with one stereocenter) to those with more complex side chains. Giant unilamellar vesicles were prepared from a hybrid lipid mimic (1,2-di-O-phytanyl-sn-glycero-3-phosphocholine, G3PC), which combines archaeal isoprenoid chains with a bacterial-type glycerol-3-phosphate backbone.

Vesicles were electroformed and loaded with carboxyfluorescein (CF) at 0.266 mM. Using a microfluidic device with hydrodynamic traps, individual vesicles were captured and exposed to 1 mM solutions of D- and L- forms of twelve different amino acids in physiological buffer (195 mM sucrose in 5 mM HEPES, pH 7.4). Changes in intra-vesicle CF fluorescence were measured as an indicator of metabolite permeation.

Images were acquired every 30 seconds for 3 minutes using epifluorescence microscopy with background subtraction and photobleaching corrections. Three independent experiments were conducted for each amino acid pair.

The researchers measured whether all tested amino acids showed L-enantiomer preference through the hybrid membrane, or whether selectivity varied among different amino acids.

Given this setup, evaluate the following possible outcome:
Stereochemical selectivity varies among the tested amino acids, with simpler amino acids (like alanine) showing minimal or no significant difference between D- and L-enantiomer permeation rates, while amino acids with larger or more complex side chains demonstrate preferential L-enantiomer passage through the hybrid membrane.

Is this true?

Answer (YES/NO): NO